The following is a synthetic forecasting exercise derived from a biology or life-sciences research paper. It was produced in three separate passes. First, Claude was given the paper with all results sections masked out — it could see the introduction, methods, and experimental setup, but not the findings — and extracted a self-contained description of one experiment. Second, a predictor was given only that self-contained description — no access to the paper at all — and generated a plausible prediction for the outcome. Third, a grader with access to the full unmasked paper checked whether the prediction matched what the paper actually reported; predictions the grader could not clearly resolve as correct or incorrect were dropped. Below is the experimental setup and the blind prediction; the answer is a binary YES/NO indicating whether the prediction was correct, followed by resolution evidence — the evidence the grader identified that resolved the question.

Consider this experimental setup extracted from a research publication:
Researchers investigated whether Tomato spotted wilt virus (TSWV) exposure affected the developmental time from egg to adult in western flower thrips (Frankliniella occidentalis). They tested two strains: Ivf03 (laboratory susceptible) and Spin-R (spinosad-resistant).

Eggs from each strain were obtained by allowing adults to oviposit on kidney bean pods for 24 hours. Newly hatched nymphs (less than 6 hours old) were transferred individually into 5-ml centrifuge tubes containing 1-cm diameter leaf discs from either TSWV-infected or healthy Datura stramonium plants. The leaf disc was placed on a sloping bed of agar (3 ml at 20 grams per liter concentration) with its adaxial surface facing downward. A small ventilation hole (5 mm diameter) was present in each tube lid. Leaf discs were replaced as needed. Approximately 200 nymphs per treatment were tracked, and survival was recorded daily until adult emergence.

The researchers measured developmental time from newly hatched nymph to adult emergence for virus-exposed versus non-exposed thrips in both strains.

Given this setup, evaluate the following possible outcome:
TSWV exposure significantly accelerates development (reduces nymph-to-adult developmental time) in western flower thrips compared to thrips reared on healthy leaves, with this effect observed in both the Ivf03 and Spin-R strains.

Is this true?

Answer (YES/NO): YES